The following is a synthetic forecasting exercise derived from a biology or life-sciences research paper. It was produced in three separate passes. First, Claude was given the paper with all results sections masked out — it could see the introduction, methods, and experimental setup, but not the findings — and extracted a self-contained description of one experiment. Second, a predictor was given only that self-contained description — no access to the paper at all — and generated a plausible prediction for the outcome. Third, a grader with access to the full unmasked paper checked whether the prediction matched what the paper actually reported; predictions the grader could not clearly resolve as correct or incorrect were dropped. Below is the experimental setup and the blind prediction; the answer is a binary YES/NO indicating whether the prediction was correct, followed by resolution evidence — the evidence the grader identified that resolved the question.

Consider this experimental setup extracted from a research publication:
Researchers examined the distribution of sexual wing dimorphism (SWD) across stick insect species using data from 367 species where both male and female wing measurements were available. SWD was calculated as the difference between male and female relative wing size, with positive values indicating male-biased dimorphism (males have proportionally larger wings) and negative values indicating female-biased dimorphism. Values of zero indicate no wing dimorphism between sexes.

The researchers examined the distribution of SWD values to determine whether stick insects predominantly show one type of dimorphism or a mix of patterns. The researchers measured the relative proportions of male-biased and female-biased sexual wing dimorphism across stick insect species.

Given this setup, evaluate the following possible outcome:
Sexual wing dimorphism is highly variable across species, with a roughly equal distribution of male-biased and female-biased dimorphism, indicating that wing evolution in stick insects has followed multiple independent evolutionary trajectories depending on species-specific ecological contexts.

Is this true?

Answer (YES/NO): NO